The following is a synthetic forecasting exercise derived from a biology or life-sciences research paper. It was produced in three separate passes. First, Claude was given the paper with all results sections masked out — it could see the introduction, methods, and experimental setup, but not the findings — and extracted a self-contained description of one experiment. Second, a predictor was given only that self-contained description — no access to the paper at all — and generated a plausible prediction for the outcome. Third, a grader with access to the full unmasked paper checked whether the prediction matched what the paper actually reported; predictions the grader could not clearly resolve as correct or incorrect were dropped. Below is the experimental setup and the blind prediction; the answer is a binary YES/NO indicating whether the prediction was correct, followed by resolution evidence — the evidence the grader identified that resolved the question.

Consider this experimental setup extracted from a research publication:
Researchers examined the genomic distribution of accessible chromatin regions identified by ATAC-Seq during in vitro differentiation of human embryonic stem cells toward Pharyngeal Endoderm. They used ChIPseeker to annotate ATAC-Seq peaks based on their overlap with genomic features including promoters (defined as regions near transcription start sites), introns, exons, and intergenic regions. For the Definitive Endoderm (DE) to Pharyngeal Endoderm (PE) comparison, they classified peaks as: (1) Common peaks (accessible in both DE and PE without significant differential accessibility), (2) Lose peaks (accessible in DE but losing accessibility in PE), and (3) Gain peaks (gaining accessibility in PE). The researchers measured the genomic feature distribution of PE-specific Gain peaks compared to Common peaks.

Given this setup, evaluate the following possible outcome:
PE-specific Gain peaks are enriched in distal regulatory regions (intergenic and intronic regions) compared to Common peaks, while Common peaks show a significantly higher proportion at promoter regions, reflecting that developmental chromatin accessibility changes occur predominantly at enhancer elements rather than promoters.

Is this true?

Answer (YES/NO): YES